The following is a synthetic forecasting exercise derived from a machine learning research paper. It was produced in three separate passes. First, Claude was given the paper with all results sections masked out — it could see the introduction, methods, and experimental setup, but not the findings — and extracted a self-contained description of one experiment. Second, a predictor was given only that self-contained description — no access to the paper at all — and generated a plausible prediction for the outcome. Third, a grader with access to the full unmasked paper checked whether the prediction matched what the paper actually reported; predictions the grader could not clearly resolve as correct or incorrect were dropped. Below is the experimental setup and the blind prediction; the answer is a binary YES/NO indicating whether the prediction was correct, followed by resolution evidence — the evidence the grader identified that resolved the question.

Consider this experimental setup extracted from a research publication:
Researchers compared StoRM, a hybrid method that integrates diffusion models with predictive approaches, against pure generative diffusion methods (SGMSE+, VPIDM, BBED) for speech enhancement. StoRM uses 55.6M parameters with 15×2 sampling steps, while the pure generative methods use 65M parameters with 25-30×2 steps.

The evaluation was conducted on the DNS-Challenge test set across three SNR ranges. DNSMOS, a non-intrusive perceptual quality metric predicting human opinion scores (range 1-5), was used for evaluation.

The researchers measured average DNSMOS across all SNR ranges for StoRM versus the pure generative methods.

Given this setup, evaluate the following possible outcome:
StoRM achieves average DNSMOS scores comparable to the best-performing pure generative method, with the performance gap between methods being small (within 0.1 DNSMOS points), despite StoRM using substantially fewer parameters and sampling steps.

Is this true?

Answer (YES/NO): NO